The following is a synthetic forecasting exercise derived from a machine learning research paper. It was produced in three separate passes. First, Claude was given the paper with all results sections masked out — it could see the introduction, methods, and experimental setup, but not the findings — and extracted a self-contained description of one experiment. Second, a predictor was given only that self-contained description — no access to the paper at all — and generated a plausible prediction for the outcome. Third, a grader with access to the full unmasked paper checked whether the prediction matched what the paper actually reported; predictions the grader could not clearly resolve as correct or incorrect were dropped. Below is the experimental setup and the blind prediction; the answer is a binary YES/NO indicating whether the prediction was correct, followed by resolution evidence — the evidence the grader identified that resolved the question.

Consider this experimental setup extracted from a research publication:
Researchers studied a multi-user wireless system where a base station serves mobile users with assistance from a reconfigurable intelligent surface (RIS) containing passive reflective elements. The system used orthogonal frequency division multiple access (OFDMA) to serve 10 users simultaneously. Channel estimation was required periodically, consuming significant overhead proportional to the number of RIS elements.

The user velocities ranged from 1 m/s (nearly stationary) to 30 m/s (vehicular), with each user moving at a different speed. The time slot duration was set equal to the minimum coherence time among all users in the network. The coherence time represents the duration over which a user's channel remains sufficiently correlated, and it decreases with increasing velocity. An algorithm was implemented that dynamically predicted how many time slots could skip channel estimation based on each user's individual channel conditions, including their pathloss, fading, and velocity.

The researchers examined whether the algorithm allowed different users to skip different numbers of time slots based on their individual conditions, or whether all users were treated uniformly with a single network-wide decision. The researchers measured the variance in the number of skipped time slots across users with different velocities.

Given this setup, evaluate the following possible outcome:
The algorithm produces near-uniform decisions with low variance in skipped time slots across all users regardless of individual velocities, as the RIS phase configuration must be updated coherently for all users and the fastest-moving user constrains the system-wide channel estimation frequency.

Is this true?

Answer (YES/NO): YES